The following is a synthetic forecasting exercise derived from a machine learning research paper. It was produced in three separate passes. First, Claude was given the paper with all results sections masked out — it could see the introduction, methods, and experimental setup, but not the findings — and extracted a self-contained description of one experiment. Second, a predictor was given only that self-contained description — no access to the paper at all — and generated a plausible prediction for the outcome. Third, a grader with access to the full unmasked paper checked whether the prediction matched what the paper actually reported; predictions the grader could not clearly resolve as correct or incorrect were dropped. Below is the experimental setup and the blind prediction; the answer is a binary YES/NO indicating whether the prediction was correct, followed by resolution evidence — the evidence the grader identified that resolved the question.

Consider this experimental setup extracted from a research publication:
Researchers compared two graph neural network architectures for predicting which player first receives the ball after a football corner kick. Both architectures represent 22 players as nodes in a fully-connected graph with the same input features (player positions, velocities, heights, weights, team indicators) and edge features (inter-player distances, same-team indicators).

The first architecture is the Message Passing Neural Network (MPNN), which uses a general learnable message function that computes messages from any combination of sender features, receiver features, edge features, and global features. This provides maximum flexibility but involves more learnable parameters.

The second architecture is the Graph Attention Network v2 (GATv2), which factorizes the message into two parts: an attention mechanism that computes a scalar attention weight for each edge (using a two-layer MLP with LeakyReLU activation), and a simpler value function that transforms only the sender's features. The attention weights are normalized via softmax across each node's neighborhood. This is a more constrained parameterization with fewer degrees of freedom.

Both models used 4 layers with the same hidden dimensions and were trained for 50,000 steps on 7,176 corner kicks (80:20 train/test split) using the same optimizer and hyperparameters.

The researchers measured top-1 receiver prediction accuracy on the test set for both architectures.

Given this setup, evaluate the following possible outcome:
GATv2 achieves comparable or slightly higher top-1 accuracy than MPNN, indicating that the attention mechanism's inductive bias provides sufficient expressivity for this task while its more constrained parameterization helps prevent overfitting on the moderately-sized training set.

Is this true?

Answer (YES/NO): YES